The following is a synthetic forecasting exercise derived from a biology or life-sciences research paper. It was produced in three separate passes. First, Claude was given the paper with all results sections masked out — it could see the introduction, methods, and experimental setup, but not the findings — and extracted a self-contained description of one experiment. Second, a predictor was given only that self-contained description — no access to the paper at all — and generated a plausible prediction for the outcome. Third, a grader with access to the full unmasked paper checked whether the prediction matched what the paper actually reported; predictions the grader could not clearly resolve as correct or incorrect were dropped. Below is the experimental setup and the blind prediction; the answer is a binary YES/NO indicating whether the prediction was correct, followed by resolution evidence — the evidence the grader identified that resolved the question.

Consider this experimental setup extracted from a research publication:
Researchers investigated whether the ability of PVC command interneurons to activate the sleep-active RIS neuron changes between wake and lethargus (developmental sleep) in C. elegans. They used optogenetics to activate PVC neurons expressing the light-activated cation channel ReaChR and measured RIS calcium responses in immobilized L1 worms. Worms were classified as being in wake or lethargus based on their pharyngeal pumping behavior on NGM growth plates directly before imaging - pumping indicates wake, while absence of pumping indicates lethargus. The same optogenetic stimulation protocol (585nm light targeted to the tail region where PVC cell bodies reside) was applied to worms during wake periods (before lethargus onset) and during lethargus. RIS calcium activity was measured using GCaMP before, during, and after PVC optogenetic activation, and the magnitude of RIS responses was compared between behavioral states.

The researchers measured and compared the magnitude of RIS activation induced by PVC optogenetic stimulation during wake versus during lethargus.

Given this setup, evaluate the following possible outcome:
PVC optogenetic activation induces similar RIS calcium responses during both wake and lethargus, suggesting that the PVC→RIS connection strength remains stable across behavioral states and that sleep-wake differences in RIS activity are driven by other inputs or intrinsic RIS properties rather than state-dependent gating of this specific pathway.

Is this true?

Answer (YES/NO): NO